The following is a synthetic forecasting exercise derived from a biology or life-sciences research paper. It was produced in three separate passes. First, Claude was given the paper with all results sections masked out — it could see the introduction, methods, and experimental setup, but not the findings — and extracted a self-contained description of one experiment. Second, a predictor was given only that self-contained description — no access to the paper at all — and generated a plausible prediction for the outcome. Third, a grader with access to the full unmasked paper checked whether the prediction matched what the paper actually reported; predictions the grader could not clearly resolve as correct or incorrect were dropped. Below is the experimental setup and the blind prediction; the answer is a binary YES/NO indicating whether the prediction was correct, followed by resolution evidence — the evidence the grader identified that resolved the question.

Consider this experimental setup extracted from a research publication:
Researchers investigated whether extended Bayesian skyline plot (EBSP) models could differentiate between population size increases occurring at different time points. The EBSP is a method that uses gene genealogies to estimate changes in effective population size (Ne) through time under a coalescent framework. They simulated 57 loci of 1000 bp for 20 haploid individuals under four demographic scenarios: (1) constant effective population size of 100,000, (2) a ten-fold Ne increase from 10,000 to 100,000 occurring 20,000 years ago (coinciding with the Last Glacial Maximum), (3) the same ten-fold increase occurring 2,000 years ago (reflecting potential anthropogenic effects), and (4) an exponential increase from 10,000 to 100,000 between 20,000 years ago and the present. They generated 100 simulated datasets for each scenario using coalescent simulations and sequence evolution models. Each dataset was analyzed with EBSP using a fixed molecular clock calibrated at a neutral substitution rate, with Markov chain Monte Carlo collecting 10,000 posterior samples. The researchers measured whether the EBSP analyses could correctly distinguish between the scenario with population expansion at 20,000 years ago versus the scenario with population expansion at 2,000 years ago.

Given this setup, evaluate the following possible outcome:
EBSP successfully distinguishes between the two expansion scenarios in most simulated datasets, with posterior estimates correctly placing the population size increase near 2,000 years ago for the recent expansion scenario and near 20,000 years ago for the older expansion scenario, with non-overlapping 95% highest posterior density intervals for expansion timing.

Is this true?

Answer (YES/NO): NO